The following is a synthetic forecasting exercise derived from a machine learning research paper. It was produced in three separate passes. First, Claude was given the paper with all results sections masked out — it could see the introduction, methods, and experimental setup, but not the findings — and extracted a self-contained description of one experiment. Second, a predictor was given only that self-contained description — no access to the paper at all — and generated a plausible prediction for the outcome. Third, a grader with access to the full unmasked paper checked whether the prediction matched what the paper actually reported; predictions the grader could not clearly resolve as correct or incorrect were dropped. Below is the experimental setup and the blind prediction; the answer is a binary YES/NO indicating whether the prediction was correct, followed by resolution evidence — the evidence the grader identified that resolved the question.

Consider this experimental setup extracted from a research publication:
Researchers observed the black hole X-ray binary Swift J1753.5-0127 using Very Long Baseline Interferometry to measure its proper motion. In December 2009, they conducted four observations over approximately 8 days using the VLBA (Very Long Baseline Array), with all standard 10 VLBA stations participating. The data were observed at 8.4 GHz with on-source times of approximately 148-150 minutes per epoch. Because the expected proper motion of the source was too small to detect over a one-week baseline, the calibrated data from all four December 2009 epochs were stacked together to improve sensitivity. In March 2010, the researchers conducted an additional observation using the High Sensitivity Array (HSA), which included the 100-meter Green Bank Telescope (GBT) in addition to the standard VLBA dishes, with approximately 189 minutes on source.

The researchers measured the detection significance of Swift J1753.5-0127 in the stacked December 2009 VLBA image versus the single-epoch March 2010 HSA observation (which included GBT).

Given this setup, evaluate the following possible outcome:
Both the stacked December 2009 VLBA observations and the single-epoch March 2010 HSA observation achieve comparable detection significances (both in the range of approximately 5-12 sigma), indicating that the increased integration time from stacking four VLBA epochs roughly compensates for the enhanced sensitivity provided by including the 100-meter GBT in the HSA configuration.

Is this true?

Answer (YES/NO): NO